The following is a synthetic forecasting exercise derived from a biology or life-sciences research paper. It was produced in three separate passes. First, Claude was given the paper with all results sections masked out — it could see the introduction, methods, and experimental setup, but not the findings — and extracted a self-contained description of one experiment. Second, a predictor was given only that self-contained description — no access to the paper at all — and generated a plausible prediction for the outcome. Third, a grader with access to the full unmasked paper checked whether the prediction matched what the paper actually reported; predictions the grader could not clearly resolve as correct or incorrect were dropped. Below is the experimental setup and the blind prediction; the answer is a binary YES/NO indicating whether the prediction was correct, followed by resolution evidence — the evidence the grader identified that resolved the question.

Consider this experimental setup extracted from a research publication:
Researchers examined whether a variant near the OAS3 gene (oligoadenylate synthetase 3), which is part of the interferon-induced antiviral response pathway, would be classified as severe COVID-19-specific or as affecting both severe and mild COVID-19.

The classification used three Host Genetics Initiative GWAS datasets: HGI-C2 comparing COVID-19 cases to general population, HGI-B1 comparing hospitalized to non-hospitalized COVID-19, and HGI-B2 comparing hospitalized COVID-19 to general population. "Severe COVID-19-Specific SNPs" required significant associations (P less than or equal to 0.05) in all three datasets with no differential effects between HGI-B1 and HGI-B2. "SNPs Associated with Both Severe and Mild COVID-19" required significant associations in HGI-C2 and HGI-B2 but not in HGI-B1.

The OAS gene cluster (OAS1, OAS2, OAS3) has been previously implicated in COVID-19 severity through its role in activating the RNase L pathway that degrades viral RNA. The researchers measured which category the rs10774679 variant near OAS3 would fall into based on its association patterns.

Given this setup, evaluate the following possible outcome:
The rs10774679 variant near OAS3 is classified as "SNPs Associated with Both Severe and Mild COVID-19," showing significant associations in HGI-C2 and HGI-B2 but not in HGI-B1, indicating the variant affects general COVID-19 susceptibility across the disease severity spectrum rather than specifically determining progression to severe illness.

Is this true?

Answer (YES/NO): NO